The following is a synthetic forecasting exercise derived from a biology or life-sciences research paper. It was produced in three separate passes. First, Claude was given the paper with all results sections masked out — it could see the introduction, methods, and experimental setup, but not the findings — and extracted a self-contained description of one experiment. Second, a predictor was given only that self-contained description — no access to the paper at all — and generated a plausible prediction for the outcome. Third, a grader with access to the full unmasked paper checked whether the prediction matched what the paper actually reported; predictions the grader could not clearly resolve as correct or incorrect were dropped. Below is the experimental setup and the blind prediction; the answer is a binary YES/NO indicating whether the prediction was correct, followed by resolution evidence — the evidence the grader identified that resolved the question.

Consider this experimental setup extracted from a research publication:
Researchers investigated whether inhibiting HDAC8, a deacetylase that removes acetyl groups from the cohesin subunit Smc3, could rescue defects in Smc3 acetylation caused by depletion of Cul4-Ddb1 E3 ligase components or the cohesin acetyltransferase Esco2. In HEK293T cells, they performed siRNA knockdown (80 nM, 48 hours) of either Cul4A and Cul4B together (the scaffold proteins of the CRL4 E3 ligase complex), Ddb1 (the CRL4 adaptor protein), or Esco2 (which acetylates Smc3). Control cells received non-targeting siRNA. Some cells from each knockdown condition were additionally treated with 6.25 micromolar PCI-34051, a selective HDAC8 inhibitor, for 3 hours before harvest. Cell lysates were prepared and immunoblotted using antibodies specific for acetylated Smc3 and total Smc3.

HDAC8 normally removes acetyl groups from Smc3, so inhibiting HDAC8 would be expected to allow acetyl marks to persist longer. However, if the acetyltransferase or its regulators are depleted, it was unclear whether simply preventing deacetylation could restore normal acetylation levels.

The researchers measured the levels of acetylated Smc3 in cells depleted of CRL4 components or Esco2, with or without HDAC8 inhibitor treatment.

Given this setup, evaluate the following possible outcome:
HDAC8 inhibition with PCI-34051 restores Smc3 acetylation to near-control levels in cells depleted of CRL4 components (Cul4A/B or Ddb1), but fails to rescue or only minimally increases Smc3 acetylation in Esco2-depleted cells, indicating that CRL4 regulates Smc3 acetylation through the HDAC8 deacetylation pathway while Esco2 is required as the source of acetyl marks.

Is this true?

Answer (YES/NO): NO